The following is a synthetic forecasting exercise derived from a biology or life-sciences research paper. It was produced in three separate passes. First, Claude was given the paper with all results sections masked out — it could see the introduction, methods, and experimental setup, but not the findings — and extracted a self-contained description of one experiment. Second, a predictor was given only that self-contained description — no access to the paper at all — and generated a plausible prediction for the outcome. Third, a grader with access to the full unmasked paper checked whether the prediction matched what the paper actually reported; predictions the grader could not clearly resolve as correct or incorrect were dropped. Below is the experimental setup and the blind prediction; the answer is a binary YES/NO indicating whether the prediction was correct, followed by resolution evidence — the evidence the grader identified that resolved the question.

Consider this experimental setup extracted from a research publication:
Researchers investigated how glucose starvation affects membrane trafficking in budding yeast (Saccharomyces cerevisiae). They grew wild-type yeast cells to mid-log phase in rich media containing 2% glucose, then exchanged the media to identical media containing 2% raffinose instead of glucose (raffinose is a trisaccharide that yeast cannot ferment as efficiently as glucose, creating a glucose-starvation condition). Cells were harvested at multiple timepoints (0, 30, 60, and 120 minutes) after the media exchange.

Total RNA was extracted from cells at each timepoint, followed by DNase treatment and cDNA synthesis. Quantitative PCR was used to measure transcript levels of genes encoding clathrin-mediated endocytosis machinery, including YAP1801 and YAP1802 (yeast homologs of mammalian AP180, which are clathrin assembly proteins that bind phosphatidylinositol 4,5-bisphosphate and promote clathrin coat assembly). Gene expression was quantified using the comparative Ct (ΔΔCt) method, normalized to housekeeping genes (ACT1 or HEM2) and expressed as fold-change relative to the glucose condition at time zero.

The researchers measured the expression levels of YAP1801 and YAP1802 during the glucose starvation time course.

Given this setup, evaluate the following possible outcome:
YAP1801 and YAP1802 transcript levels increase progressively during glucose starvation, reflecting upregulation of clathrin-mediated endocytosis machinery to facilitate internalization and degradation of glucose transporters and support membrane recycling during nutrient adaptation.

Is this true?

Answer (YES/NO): NO